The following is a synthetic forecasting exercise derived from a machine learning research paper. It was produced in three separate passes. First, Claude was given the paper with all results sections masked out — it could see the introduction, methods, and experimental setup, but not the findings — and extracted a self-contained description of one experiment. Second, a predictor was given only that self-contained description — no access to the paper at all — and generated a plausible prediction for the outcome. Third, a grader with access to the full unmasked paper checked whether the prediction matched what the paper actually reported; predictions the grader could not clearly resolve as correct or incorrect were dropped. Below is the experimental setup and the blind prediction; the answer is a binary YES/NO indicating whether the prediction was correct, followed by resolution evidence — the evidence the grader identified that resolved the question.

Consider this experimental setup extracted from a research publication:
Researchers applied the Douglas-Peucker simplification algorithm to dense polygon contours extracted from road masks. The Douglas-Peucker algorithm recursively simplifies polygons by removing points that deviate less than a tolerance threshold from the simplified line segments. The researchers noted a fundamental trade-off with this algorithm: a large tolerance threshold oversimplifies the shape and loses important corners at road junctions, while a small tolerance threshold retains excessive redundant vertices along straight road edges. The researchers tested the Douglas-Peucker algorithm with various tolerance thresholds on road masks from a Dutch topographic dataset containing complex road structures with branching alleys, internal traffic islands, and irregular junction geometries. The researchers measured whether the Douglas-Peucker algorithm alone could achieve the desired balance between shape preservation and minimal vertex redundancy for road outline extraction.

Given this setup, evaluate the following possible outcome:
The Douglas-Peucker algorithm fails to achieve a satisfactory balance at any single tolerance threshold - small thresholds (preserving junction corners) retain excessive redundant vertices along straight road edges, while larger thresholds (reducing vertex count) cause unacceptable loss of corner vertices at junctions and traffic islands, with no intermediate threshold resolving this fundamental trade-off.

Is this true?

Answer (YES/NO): YES